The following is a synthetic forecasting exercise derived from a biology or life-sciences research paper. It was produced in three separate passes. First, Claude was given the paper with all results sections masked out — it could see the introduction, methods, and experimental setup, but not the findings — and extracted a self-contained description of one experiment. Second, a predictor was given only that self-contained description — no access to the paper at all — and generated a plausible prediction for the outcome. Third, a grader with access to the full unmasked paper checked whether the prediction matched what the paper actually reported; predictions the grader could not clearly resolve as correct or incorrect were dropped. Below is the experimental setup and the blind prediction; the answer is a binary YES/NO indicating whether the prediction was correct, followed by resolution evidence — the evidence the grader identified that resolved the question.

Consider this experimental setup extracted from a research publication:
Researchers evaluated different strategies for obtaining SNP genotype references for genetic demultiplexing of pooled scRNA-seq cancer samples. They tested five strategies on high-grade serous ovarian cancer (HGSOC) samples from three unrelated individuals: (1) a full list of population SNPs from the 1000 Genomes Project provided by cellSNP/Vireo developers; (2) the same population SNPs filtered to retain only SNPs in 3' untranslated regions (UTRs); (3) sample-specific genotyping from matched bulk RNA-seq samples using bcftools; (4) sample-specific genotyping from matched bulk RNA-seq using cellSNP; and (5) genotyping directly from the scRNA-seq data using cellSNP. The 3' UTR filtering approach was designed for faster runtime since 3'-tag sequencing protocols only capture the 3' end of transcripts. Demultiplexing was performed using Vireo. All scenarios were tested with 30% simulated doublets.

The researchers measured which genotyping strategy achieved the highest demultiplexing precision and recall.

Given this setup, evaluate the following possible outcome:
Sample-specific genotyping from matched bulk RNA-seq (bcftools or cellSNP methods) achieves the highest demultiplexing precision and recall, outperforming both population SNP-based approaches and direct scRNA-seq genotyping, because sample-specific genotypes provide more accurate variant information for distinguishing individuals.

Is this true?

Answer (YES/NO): YES